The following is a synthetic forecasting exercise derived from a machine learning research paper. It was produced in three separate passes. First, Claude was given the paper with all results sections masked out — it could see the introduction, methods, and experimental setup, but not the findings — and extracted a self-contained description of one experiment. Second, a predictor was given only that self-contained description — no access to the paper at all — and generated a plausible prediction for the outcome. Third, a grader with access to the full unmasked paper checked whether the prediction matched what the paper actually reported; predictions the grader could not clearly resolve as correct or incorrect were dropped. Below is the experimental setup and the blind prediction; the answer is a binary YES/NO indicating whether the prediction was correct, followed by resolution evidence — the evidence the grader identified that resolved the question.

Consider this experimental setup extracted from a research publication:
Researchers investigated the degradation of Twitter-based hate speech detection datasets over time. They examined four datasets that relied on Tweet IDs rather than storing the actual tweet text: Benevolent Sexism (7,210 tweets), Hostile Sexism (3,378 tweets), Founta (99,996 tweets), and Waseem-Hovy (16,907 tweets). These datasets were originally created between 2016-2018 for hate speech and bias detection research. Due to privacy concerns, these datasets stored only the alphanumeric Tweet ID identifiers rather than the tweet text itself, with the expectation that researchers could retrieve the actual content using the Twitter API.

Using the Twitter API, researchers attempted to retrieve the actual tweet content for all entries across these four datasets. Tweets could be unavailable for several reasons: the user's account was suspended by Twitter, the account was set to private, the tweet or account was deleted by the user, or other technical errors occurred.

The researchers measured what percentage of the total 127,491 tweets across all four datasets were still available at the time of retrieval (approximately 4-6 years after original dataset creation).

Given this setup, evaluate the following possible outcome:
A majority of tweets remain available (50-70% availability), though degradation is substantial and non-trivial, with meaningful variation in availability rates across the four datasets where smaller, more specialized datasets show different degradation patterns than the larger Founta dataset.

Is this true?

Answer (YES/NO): YES